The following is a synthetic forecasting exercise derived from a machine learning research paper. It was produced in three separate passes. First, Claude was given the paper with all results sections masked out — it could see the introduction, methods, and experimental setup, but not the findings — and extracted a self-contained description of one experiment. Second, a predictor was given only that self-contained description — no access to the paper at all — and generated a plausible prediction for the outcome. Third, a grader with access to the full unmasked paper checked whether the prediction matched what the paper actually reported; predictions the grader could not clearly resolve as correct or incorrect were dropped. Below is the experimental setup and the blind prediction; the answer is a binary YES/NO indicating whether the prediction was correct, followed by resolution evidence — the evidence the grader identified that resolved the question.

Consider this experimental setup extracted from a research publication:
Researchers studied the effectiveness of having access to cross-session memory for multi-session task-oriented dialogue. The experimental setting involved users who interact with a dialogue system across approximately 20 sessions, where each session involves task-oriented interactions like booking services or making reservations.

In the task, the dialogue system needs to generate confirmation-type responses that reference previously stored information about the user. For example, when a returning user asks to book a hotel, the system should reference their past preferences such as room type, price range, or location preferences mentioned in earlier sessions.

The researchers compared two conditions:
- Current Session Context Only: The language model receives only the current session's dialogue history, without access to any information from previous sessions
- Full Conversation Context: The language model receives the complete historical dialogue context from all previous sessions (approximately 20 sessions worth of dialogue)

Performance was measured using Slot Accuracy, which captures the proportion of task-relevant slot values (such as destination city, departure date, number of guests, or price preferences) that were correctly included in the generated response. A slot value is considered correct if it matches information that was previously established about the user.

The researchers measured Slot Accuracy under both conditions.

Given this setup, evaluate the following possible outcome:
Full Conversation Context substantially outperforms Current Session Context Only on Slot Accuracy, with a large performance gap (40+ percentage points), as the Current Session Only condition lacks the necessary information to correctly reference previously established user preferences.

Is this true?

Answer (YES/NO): YES